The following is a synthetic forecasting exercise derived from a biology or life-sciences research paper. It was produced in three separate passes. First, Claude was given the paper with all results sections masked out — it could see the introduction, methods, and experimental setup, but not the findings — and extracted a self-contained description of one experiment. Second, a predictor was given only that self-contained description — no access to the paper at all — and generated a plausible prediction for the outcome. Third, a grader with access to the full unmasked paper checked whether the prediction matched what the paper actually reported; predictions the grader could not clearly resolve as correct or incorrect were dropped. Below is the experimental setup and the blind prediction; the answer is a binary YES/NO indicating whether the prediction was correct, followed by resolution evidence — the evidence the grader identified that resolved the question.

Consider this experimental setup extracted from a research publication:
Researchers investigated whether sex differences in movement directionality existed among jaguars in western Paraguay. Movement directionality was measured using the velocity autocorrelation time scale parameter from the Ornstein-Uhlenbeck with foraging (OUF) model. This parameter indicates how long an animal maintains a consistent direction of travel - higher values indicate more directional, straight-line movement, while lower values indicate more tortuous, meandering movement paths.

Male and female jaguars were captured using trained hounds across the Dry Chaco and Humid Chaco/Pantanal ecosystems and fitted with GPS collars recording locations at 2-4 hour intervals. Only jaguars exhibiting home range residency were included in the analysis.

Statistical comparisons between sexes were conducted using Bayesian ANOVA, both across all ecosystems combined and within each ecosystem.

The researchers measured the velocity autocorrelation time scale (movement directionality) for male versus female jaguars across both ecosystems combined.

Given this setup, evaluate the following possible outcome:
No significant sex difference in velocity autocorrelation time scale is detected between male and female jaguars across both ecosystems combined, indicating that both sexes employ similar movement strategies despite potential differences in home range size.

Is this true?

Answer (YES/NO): NO